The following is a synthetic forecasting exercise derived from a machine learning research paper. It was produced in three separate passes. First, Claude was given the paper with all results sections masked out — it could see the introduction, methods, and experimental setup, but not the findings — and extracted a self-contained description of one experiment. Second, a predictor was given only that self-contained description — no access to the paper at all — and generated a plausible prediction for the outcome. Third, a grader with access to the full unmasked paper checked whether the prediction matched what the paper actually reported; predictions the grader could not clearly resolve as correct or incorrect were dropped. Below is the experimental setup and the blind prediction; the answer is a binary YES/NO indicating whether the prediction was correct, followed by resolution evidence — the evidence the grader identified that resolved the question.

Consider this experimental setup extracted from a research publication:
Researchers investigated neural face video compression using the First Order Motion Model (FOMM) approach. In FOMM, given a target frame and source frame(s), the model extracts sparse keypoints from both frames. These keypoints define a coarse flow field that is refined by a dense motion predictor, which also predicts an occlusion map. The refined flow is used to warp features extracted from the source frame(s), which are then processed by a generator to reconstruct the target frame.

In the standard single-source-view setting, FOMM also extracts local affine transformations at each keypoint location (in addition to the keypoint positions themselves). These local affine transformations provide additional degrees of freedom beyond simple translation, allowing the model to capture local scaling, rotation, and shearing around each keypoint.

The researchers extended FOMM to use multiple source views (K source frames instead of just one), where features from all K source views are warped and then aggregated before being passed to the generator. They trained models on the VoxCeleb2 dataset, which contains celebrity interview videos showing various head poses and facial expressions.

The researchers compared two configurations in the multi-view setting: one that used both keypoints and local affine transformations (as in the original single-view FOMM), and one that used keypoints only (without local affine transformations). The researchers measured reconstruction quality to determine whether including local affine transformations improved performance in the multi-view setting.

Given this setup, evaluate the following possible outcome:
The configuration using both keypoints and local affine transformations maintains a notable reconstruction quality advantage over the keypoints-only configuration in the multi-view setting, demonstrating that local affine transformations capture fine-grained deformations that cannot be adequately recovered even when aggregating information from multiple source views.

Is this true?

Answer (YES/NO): NO